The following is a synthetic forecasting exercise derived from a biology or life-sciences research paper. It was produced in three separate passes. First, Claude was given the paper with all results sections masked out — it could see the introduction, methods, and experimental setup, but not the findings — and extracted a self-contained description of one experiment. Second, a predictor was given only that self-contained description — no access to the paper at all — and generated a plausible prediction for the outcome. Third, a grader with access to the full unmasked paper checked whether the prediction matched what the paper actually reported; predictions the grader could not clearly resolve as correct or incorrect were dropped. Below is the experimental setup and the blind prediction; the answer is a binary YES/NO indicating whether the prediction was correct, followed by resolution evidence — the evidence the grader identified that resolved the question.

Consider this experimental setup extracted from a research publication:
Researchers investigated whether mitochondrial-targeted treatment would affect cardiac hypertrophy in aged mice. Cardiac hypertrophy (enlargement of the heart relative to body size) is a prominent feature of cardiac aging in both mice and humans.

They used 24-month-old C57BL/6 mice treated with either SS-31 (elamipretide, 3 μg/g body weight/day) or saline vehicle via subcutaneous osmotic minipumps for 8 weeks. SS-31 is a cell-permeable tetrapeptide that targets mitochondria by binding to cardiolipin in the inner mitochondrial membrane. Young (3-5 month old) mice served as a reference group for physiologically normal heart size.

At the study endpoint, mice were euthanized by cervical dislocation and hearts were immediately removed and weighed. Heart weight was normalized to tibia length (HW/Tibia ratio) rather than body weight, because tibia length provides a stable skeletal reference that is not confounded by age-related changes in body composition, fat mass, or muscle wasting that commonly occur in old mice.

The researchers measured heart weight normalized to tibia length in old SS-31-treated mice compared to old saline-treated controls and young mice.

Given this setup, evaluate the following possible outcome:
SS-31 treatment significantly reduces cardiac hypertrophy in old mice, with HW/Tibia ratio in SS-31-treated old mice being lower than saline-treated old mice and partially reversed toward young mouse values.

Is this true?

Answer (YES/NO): YES